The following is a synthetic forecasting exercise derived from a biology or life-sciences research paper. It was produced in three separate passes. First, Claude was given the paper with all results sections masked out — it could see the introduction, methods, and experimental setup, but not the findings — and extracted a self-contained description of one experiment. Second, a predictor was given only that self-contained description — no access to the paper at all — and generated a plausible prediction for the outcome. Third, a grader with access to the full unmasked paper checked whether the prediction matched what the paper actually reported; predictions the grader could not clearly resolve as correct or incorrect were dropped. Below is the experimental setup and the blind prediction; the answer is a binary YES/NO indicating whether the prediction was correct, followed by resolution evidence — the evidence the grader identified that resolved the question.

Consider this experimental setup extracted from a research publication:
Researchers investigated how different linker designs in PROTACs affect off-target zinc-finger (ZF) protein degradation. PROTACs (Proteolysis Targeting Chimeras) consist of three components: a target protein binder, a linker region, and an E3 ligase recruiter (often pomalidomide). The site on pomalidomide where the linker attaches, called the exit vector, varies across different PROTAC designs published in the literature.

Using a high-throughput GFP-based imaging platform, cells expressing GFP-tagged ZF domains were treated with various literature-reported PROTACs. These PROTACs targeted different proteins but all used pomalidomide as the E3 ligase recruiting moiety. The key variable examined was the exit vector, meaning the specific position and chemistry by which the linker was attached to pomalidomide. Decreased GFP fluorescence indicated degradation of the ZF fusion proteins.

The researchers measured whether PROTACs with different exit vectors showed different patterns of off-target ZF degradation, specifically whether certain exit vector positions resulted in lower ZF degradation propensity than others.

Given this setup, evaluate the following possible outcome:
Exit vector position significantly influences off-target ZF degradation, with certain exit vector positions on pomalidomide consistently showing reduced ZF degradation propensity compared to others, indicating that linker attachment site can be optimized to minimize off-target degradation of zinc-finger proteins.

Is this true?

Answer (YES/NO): YES